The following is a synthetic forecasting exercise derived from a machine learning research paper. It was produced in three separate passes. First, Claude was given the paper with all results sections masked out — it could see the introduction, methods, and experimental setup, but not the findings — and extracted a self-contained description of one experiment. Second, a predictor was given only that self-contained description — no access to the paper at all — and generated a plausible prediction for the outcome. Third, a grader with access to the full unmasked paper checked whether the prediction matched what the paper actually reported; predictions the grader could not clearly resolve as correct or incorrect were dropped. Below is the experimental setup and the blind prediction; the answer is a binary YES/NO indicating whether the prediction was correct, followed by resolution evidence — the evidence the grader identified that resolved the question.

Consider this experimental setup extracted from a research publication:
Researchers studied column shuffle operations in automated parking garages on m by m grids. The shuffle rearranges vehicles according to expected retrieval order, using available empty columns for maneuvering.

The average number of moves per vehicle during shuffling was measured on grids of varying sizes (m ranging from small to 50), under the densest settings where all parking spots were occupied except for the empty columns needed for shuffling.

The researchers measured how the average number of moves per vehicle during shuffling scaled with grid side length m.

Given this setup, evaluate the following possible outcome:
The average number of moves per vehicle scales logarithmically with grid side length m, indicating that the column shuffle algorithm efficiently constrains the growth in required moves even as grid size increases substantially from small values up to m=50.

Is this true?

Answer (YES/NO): NO